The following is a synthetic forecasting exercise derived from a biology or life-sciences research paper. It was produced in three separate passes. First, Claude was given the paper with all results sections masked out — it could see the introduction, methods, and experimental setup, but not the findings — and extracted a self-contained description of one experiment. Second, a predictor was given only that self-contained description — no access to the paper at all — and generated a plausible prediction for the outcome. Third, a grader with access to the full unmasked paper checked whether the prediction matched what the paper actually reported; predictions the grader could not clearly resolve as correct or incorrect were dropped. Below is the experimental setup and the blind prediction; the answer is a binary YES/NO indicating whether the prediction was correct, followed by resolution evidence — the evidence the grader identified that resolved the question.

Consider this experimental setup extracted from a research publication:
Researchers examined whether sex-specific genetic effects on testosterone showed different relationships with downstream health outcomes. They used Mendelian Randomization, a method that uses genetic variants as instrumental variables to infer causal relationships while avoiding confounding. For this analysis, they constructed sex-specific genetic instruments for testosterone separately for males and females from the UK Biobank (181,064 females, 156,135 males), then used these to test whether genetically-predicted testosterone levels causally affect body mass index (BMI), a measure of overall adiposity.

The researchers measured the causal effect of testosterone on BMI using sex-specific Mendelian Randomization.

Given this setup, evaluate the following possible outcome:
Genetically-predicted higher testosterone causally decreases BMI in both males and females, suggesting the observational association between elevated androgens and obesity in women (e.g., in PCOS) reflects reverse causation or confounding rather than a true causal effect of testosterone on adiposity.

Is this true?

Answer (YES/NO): NO